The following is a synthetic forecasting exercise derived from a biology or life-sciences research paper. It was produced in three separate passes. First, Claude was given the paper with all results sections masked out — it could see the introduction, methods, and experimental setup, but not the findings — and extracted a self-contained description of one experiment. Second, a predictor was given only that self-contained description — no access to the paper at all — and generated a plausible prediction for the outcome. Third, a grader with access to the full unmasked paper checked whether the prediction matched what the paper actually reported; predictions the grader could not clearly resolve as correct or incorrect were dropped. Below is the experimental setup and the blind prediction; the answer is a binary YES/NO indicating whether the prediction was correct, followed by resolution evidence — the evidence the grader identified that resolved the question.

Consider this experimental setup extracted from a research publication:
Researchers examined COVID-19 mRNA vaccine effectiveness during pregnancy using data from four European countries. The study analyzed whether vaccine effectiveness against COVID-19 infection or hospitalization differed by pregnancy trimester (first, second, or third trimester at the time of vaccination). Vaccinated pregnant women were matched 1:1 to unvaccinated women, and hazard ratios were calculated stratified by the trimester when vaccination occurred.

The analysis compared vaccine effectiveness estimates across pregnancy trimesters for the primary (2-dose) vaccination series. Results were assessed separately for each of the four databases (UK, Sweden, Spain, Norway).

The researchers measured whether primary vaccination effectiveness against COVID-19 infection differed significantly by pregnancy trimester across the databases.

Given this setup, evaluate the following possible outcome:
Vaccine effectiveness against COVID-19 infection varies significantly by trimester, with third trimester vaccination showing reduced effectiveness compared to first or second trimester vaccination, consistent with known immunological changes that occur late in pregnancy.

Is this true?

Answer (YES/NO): NO